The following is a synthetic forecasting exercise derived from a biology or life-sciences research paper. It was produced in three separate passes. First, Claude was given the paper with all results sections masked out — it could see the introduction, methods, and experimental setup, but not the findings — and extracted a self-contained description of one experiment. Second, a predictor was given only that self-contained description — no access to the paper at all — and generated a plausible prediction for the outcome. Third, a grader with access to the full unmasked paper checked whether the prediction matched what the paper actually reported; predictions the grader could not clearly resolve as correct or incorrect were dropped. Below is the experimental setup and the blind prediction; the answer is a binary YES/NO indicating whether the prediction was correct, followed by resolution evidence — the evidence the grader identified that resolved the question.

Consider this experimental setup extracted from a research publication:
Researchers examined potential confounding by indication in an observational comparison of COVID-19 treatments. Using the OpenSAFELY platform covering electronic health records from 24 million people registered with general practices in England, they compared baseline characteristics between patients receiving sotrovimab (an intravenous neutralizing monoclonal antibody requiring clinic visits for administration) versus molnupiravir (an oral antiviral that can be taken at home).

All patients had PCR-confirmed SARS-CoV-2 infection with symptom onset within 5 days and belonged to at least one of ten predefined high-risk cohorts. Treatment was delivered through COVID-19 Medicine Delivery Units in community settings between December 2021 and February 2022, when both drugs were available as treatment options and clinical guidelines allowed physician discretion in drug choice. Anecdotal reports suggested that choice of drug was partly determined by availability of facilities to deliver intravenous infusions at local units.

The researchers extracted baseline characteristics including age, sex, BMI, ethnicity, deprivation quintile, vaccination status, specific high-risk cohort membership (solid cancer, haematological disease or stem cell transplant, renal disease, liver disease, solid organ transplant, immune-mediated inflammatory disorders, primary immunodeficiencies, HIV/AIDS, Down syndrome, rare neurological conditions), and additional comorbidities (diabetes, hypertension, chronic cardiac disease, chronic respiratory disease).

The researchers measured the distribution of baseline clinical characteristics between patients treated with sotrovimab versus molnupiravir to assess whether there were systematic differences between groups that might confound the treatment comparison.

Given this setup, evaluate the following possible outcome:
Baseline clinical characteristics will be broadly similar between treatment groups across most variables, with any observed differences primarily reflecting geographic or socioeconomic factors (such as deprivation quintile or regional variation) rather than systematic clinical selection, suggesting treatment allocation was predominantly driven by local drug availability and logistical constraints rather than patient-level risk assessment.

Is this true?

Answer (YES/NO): NO